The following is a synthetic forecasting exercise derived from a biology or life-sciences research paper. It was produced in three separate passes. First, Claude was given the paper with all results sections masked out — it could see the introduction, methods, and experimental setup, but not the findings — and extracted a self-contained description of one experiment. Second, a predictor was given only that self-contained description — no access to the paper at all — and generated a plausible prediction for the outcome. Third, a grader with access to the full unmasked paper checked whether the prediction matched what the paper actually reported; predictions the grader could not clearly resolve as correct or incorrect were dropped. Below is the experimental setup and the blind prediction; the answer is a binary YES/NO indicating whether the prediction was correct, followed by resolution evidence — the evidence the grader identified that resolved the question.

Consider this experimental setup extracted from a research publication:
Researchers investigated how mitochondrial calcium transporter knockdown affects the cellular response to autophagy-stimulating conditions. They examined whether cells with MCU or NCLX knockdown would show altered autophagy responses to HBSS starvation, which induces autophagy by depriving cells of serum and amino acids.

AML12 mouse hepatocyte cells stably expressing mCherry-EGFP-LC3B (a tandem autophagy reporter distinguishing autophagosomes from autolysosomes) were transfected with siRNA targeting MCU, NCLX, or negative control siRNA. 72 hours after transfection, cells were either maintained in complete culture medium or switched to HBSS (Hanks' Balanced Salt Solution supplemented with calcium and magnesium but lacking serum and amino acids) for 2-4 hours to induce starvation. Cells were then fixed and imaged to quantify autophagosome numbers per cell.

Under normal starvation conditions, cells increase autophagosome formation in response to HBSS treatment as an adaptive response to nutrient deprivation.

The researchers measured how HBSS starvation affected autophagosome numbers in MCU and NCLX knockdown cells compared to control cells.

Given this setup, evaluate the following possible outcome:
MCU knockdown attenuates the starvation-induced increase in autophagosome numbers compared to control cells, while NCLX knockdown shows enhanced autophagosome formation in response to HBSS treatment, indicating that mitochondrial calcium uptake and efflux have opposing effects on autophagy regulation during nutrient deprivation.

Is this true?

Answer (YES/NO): NO